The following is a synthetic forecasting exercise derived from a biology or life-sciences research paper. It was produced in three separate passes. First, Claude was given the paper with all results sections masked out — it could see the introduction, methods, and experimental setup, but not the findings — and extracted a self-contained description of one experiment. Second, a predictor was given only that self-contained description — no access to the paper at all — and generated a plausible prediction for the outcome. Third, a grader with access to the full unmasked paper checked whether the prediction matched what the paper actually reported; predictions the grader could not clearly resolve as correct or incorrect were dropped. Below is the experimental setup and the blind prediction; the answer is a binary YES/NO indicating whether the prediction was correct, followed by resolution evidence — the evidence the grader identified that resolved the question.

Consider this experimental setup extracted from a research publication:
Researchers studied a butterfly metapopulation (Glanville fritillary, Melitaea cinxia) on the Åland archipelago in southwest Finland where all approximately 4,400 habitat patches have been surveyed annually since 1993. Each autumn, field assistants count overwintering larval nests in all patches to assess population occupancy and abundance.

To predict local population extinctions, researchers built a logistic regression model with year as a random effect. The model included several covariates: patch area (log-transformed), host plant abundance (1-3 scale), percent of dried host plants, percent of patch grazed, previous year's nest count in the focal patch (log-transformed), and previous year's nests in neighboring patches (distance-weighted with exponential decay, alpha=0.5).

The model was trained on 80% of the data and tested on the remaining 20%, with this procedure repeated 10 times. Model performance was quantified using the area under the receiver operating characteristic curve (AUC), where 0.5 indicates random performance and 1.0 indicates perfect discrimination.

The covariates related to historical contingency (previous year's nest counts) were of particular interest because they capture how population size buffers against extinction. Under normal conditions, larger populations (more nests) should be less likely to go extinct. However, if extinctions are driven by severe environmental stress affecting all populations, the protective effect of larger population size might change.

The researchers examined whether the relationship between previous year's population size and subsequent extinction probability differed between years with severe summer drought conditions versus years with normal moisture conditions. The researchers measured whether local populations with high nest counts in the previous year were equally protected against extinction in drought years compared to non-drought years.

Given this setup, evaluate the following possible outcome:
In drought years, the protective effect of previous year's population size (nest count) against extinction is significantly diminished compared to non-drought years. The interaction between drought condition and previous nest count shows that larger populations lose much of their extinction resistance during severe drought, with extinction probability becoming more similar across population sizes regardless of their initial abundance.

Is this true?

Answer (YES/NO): YES